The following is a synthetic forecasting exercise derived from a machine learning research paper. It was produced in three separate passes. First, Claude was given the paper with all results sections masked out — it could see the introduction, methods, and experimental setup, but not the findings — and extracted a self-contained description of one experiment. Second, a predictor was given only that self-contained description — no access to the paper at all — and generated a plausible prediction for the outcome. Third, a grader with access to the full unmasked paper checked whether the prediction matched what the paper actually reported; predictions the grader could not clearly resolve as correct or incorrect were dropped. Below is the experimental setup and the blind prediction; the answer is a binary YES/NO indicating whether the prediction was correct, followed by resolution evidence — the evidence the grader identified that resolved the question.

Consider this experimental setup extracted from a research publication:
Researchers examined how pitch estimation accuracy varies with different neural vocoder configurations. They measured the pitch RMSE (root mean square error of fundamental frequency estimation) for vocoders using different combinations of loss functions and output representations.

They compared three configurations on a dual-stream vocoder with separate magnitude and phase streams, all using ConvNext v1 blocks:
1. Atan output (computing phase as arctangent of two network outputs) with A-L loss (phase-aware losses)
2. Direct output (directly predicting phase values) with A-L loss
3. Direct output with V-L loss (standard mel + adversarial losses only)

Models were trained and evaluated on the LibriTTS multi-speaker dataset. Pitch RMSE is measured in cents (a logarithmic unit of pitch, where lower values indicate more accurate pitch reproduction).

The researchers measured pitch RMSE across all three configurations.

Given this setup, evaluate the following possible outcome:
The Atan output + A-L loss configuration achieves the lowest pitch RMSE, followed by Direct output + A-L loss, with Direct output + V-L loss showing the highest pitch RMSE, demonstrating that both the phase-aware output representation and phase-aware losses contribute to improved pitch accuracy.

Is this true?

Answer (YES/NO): NO